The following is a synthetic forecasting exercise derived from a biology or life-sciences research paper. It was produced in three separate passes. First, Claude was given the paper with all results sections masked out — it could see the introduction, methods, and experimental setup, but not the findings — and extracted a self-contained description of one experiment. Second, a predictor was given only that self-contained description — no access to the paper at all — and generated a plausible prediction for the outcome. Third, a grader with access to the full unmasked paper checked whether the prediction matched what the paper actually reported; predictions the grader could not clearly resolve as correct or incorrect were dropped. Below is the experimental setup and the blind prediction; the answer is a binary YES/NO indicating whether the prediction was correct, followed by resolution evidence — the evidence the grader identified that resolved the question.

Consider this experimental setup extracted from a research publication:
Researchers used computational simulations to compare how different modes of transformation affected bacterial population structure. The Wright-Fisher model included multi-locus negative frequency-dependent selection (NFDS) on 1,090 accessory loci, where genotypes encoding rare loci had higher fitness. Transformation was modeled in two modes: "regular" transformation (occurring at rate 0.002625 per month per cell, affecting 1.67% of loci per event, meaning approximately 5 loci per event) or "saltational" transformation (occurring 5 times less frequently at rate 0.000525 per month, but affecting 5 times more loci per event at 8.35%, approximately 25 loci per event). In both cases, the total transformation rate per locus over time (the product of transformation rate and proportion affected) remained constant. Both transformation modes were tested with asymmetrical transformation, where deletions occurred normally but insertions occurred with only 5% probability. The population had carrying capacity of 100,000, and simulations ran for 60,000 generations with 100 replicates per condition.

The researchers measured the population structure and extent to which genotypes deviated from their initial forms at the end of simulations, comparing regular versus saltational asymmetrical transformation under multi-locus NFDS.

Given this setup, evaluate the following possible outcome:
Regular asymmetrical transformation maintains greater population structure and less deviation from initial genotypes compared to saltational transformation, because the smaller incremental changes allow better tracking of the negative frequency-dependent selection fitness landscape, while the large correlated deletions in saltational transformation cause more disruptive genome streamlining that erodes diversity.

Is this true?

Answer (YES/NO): NO